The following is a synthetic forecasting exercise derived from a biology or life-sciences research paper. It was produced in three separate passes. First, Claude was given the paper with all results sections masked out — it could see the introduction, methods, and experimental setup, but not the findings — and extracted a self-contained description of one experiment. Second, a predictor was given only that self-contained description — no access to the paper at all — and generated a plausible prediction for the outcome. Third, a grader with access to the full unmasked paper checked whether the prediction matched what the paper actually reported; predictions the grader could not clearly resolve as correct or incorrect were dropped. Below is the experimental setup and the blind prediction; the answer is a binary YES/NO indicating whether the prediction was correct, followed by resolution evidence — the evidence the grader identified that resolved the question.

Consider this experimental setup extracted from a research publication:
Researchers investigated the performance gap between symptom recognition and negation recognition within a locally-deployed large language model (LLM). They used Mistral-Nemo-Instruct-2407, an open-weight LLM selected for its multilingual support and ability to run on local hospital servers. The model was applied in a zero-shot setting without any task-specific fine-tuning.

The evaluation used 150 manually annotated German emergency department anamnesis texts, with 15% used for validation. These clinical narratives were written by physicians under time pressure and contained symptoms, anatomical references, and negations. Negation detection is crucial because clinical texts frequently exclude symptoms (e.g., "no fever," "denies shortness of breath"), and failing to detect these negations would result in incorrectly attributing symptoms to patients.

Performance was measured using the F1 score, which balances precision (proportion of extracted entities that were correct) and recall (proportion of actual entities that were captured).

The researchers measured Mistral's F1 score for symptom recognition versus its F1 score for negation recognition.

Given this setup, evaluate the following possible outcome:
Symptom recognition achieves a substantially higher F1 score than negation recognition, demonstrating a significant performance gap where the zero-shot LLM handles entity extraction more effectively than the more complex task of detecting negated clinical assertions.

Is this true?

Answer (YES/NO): NO